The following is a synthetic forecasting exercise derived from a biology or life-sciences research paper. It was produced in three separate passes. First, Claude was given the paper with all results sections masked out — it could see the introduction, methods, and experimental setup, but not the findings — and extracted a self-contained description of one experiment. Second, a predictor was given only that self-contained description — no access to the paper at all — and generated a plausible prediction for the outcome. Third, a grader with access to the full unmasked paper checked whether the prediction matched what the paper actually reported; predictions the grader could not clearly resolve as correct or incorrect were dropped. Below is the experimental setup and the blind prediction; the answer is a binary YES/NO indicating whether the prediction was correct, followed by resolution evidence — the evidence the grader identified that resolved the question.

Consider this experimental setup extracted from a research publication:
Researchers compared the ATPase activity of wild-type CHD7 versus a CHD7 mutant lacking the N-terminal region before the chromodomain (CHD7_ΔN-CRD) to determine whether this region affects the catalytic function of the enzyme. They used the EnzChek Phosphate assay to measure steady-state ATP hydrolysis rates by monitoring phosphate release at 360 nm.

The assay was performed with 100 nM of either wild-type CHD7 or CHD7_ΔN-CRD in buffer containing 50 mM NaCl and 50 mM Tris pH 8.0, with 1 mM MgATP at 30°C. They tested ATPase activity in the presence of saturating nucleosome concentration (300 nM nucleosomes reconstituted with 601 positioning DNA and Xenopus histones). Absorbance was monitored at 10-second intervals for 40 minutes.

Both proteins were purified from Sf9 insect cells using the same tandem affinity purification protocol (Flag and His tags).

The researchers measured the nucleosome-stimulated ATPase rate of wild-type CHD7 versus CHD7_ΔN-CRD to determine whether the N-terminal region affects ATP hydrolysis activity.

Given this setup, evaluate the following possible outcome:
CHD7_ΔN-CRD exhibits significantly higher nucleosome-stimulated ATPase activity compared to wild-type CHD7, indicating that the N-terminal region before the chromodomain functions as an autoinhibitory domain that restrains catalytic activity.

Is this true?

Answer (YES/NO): NO